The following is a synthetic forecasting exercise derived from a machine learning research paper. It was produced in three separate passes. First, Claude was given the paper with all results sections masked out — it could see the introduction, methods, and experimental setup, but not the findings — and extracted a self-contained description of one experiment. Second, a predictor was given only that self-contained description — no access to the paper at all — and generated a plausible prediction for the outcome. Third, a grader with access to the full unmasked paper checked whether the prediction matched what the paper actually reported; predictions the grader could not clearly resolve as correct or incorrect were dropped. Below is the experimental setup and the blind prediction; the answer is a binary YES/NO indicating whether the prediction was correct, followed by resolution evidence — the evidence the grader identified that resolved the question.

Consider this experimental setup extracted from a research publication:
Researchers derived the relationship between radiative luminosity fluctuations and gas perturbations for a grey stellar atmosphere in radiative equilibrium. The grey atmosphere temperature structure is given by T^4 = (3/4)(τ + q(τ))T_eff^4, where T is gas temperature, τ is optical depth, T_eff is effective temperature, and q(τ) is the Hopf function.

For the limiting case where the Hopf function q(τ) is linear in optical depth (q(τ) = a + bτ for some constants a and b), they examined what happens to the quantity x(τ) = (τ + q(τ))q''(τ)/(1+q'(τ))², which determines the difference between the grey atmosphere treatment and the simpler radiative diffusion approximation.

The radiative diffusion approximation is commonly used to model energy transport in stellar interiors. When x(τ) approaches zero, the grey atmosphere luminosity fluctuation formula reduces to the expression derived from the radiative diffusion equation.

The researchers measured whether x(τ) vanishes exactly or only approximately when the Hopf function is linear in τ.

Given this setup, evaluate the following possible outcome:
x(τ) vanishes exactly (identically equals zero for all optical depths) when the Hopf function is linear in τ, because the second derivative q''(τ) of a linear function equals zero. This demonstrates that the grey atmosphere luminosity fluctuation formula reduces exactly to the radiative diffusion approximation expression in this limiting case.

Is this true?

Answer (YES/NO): YES